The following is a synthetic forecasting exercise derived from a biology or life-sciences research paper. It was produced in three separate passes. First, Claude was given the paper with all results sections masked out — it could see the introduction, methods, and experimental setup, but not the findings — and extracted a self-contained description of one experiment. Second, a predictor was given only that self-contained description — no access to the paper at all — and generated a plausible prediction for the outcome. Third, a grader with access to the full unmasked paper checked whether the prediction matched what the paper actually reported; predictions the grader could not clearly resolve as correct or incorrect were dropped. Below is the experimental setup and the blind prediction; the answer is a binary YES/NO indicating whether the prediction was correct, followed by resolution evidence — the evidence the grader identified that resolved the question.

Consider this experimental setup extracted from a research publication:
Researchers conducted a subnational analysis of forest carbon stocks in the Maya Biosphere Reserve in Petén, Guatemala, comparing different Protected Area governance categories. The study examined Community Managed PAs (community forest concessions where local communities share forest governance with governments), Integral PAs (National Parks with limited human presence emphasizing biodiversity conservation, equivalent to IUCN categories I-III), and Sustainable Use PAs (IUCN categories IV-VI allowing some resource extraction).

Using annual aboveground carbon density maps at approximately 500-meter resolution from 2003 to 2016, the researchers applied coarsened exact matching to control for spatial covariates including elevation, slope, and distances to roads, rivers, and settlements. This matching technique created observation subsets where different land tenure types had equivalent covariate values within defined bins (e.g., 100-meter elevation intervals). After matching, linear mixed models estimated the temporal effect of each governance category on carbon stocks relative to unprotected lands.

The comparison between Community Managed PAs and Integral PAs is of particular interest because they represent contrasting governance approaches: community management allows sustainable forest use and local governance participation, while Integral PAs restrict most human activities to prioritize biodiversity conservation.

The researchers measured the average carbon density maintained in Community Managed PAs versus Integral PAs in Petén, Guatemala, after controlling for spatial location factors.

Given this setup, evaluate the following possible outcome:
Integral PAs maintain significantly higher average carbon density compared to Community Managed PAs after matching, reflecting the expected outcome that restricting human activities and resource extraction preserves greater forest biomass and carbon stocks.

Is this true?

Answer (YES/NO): NO